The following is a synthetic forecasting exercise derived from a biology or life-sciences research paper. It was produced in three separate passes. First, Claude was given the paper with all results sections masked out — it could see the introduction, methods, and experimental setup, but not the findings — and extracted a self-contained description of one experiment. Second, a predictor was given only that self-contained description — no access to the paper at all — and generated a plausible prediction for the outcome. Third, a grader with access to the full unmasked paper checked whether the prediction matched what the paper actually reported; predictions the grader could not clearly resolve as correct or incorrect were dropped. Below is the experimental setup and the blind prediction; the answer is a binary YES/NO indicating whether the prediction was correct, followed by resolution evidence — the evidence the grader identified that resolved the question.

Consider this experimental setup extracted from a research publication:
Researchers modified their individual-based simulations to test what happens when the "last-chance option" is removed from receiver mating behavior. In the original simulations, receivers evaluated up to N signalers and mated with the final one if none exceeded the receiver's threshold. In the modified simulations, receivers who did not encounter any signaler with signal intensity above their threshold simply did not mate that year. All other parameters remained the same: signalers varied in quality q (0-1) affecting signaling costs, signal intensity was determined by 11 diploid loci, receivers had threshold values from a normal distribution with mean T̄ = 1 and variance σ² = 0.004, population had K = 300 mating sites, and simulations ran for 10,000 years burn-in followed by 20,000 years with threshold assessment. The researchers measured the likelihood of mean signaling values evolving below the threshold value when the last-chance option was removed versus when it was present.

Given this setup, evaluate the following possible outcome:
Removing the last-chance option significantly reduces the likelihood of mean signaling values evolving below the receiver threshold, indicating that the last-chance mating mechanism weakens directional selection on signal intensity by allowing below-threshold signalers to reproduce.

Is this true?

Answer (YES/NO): YES